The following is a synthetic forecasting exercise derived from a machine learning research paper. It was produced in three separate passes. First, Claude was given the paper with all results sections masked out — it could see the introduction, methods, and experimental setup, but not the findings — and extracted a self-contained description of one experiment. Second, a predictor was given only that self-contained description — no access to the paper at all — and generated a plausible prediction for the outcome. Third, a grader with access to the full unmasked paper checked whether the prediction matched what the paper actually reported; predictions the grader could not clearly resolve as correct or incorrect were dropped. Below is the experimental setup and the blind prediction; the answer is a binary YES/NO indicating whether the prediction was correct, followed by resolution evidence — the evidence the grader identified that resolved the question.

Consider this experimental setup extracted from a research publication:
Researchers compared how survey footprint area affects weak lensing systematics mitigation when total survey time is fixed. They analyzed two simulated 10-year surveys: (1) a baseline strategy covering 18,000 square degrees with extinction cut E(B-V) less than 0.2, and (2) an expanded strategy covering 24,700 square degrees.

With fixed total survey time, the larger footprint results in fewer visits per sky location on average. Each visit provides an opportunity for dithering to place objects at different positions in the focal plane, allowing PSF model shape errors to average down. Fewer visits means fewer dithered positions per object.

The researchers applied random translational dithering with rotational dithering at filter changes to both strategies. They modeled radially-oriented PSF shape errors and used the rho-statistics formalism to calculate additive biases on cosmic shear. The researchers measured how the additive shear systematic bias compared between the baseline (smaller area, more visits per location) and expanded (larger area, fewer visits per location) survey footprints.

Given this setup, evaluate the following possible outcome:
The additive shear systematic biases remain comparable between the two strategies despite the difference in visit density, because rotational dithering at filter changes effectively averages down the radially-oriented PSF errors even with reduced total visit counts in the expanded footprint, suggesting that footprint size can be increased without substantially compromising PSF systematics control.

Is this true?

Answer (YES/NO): NO